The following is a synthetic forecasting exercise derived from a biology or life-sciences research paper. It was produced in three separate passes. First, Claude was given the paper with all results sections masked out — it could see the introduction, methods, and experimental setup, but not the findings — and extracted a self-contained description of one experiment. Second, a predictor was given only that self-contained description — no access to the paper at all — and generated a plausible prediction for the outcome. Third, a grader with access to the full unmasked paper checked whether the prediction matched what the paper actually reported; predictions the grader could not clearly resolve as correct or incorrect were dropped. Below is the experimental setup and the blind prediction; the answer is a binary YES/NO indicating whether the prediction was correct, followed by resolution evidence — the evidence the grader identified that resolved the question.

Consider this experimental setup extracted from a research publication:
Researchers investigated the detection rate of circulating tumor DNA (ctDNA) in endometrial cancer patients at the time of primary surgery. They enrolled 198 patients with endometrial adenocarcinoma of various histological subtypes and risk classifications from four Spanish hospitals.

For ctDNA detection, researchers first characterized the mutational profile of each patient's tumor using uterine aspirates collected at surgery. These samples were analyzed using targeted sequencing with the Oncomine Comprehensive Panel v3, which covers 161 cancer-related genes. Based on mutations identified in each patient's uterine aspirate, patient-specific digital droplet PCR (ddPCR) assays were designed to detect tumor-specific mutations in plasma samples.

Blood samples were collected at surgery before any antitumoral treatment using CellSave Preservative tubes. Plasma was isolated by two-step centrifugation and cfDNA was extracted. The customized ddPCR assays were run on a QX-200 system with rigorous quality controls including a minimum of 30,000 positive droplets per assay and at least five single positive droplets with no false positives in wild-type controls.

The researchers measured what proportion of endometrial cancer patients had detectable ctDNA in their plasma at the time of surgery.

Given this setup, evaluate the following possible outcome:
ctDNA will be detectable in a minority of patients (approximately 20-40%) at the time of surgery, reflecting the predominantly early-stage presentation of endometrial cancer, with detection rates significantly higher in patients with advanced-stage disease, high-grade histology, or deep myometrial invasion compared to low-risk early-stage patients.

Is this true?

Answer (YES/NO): YES